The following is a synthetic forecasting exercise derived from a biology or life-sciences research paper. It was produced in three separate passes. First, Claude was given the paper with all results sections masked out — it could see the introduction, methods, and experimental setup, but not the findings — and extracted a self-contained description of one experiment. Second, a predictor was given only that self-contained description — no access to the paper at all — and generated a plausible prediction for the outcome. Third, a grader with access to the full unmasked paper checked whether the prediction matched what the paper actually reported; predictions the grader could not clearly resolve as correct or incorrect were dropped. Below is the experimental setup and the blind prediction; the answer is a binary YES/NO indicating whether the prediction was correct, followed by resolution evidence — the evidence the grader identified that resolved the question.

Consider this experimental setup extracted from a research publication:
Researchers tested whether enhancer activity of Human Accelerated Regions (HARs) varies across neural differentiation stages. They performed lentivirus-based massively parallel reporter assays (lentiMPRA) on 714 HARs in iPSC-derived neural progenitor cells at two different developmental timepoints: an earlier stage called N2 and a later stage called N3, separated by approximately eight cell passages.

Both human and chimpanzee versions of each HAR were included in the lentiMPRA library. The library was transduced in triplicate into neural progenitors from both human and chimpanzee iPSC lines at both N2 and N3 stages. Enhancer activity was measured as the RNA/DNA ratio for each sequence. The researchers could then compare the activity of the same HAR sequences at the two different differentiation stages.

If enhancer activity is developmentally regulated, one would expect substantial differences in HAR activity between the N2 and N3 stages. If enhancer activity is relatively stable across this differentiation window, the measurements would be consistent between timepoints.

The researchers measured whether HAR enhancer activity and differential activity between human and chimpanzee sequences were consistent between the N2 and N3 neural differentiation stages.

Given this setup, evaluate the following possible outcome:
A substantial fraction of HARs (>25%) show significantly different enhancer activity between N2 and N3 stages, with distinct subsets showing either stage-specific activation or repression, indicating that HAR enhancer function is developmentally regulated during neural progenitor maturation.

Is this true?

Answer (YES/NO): NO